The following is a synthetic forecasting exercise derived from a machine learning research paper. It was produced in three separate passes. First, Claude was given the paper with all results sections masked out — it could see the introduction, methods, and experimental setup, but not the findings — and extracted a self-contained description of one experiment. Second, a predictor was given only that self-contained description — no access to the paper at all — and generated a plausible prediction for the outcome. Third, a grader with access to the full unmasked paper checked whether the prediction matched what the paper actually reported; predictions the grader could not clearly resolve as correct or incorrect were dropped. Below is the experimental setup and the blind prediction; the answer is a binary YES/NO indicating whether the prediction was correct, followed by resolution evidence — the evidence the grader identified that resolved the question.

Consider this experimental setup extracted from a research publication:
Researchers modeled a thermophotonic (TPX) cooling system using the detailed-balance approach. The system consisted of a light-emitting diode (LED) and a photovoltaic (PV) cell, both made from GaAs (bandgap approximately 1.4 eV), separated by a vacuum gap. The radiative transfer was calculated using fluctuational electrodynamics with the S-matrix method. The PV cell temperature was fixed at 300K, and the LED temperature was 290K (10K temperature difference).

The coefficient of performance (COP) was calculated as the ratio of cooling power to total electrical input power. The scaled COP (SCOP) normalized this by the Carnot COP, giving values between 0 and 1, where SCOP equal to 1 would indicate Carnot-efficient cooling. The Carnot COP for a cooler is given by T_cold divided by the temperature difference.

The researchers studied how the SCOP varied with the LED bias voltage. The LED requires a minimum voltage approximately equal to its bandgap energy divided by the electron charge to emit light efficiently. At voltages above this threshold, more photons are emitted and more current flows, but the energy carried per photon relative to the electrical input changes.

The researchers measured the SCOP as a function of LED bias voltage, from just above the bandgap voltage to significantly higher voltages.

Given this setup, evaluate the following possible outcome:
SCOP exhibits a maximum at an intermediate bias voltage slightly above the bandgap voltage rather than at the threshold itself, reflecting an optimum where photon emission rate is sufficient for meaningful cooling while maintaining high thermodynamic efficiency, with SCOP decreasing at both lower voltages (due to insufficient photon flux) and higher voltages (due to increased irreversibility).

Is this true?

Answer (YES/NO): NO